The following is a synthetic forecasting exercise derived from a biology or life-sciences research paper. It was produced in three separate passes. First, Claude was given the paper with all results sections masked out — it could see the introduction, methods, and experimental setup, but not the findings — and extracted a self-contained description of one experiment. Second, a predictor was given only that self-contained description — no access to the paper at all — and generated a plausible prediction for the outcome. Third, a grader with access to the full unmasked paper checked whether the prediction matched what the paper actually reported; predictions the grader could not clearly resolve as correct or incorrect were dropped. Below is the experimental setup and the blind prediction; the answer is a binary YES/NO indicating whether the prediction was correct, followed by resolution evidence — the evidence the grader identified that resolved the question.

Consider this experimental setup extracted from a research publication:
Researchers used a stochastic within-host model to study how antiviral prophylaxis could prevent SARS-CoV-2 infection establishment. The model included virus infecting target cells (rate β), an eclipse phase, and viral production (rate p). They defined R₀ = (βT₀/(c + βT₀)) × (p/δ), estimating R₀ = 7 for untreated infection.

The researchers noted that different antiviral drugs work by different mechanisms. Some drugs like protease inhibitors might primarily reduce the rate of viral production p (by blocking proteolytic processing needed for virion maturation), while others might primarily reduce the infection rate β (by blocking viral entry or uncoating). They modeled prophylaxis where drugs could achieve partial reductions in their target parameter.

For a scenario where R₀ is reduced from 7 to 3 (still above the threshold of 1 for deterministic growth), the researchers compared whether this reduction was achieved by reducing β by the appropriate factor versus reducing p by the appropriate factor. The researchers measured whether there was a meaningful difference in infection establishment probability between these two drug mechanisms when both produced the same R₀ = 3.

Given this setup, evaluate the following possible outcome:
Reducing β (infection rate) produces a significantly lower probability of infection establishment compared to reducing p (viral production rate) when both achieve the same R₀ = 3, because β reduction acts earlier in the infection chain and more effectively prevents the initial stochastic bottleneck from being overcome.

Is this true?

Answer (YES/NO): YES